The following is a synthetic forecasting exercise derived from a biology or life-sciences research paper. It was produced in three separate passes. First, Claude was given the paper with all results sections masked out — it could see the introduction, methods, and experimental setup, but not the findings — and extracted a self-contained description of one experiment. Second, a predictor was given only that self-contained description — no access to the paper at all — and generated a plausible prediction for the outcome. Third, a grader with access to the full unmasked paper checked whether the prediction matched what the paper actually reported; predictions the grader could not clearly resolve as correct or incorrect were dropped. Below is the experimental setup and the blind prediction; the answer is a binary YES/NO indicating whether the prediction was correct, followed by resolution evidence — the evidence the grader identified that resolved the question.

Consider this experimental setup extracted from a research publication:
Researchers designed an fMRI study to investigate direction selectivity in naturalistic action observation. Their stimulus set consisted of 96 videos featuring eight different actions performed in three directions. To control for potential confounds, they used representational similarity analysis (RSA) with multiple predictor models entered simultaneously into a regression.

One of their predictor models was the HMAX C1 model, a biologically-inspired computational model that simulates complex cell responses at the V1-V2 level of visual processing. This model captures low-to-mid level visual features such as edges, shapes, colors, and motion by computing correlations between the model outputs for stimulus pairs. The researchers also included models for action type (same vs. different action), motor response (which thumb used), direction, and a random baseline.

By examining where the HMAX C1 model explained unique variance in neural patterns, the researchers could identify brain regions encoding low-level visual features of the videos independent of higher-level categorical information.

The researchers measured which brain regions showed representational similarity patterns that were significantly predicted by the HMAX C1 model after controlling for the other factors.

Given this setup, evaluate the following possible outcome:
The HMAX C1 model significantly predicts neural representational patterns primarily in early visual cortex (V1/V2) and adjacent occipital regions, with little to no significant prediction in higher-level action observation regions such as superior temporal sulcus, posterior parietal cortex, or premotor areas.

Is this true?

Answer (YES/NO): NO